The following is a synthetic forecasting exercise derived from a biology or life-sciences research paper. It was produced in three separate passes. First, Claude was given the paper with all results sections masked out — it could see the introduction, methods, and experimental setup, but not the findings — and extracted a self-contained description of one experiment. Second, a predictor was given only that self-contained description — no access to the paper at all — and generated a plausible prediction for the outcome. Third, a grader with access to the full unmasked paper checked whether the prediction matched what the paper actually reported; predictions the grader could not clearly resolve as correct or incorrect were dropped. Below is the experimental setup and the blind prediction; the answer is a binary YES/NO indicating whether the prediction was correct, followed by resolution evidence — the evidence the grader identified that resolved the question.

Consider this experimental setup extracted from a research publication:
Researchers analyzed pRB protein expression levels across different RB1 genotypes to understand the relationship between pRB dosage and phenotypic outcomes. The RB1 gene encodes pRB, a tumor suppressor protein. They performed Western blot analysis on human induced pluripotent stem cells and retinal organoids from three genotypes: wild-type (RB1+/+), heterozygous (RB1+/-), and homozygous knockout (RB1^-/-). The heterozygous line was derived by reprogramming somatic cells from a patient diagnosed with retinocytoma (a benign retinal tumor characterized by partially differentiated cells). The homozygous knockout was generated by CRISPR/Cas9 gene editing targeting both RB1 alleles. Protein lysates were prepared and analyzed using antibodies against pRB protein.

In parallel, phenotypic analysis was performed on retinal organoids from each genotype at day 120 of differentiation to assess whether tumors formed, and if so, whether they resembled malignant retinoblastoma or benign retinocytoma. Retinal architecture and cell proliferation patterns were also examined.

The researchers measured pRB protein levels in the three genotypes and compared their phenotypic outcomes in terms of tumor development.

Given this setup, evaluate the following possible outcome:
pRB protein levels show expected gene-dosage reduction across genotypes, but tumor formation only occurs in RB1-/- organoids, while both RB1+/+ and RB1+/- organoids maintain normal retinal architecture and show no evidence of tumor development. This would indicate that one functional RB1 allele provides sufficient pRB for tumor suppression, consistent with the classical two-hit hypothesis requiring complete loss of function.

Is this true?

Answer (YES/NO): NO